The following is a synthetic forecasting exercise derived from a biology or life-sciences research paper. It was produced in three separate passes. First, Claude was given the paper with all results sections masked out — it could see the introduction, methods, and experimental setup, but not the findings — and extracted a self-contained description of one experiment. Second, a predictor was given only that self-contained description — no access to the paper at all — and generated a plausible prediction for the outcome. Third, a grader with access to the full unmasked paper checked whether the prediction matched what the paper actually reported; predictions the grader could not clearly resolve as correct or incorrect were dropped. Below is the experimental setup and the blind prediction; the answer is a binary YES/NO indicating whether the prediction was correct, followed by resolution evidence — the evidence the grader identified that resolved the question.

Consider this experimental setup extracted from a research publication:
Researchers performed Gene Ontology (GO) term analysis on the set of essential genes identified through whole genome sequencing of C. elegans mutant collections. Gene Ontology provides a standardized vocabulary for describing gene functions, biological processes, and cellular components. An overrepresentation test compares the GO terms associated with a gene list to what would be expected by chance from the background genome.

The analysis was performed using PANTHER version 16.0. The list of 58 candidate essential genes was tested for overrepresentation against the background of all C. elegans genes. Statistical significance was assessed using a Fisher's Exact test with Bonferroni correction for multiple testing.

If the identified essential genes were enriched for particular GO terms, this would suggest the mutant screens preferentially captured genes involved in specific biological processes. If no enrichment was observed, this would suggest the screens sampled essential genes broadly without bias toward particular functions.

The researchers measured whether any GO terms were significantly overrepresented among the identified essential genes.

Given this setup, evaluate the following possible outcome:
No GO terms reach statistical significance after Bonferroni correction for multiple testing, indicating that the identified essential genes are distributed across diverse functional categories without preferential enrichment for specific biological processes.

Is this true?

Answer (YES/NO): NO